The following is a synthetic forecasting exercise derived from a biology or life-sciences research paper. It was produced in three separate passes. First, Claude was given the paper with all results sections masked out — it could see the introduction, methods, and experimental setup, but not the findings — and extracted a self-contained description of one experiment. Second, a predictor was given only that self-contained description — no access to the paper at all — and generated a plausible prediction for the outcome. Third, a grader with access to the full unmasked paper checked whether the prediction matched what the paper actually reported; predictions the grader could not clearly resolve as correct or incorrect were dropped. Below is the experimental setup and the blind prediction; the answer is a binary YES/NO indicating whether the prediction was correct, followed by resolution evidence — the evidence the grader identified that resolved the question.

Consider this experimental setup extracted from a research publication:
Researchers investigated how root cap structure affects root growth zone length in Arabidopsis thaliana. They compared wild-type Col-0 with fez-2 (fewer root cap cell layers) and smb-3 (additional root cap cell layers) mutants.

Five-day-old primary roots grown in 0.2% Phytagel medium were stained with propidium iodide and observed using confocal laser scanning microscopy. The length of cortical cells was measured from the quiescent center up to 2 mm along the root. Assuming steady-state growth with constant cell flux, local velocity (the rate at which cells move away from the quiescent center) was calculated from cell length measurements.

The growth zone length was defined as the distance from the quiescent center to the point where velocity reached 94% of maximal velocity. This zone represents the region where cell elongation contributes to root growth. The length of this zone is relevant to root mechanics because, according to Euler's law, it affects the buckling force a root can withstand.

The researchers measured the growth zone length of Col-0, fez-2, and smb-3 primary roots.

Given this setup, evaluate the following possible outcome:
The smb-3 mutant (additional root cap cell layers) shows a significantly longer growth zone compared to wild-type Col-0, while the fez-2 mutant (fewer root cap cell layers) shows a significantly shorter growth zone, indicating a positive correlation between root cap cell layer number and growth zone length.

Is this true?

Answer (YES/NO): NO